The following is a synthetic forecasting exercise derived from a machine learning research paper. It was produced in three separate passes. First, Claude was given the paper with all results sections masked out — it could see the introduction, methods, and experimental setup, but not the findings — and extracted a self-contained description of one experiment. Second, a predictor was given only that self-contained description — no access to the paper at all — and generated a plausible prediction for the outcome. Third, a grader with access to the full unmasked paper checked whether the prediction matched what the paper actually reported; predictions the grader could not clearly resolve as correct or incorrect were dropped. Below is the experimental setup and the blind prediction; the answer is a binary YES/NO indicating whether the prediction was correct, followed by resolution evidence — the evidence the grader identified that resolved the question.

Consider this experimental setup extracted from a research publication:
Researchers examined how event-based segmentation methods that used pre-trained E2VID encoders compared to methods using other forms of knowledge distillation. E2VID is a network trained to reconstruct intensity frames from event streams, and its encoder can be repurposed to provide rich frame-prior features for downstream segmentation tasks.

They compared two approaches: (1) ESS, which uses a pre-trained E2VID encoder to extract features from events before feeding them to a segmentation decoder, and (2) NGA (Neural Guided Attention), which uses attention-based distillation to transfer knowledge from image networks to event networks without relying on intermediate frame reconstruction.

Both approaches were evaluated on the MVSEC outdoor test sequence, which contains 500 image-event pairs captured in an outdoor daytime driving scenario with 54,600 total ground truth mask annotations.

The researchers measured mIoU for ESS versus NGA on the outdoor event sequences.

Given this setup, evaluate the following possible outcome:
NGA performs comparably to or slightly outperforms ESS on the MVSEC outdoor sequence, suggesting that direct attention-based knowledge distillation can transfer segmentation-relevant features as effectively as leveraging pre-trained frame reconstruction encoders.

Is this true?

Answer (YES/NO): YES